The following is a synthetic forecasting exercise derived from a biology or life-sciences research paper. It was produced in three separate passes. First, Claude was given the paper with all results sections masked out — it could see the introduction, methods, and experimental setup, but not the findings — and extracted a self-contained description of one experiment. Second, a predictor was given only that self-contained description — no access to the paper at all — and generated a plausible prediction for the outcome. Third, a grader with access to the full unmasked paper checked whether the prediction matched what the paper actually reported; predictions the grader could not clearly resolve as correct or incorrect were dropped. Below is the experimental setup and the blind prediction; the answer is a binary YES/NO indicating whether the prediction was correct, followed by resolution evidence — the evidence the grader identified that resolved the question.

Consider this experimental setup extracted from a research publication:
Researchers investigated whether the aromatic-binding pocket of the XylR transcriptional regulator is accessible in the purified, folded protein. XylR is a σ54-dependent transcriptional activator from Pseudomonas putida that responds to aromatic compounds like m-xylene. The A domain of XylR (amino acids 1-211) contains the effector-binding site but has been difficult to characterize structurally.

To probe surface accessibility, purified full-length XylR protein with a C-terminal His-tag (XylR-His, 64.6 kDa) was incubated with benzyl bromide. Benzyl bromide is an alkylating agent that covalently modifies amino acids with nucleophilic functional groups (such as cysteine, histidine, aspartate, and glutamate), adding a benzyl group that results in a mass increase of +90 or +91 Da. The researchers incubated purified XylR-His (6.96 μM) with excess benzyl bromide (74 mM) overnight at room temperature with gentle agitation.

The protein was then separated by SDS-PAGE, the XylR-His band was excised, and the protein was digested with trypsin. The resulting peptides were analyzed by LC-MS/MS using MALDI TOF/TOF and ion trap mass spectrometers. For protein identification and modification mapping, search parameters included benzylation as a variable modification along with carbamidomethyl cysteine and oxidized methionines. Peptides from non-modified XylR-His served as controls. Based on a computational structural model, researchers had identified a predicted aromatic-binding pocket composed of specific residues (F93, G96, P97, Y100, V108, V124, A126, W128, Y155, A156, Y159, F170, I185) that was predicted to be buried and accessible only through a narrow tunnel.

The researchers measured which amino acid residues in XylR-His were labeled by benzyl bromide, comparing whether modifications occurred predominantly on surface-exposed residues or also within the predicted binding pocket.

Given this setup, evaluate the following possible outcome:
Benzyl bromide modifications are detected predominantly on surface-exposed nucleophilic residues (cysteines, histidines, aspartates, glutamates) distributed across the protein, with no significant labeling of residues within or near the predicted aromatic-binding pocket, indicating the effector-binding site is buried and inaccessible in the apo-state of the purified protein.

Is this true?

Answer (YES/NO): YES